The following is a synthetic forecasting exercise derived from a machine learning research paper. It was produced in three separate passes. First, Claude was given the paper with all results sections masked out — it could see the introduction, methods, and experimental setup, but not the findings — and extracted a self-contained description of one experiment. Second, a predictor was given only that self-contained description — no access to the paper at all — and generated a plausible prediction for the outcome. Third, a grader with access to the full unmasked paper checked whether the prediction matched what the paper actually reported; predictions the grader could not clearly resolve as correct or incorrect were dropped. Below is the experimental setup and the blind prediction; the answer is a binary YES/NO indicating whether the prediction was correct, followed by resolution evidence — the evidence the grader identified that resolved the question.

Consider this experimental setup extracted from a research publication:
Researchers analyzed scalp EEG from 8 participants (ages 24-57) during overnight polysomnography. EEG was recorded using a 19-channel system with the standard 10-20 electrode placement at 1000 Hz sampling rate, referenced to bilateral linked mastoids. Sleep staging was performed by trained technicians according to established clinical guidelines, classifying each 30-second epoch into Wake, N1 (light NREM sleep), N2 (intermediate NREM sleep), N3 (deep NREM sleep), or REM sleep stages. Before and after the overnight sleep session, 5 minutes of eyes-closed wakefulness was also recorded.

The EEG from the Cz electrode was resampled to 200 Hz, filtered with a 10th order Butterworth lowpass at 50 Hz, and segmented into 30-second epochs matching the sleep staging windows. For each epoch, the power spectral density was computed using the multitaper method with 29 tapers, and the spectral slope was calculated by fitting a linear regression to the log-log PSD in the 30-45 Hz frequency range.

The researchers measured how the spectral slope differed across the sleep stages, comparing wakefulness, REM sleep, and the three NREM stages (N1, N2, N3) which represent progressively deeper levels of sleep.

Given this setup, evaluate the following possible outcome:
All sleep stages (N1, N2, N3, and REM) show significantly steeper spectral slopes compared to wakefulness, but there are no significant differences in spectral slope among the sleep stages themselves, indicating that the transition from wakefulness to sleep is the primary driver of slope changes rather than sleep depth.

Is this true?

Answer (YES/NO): NO